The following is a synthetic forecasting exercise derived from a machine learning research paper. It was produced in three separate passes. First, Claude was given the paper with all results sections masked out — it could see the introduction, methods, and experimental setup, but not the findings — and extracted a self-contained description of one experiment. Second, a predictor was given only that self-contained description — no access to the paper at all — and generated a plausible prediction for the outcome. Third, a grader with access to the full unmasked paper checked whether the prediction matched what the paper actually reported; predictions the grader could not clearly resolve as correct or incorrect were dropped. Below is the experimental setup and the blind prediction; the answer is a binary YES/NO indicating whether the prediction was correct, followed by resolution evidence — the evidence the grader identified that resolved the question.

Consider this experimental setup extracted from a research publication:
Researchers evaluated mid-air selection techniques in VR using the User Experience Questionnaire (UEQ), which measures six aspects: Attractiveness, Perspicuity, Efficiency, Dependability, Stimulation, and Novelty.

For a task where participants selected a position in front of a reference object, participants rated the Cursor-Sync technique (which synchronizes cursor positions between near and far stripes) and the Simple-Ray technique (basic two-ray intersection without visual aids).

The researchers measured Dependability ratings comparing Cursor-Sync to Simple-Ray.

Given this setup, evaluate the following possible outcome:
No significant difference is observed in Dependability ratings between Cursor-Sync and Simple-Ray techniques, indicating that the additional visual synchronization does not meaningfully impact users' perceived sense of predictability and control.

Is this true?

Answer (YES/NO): NO